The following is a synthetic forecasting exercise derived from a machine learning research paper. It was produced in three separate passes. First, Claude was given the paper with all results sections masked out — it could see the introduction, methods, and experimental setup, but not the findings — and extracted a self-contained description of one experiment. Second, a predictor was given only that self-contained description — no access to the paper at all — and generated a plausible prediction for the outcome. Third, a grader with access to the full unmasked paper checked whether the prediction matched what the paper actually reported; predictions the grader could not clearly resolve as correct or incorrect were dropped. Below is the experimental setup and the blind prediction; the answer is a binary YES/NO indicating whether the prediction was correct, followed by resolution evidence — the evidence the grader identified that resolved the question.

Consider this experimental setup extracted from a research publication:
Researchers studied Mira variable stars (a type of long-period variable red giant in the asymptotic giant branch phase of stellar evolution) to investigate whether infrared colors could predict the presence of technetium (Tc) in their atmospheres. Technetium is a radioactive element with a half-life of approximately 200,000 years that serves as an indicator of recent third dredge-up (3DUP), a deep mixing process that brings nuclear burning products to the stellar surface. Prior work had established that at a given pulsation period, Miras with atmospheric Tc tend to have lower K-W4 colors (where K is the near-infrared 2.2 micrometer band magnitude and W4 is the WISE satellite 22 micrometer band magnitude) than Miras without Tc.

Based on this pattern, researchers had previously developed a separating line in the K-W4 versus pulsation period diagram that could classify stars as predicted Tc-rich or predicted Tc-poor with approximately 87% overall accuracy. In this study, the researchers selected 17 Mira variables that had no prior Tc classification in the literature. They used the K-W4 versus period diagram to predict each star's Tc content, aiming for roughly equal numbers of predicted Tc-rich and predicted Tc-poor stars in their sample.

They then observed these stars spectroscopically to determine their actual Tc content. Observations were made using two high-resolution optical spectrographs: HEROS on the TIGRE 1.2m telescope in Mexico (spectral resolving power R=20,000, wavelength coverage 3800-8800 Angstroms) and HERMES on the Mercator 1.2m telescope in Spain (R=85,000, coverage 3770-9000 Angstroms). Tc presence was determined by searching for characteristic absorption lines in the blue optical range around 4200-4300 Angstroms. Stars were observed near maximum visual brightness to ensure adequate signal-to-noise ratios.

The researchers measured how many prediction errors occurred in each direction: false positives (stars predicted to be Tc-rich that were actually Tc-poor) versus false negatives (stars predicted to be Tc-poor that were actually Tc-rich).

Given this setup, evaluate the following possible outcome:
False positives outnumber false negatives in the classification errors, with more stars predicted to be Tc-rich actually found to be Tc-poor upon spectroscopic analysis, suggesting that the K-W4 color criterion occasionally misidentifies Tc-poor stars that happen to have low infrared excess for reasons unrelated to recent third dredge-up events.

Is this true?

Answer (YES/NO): YES